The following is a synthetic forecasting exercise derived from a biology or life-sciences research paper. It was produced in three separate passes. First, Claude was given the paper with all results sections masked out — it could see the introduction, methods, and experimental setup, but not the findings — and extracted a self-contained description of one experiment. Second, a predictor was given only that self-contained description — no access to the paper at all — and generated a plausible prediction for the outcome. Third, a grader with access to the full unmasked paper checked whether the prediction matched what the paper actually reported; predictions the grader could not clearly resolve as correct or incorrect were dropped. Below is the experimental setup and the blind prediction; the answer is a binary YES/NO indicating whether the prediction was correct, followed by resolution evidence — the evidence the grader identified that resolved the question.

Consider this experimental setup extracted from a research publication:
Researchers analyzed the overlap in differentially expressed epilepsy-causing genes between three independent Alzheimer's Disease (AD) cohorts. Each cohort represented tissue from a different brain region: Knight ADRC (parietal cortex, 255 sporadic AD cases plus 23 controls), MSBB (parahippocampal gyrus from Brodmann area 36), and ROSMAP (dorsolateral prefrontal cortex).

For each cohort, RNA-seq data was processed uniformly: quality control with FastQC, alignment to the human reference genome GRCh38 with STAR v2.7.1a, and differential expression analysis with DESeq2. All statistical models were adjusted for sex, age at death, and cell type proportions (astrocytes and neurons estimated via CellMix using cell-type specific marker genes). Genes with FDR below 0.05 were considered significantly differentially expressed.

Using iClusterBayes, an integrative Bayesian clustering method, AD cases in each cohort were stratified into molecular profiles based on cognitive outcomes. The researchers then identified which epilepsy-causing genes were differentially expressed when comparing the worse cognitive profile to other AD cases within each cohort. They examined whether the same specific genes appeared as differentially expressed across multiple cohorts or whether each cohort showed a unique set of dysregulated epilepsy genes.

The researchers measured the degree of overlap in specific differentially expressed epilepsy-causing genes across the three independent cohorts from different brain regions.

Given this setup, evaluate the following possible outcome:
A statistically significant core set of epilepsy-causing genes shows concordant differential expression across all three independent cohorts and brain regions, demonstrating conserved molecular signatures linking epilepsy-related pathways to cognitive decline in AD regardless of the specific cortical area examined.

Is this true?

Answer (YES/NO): YES